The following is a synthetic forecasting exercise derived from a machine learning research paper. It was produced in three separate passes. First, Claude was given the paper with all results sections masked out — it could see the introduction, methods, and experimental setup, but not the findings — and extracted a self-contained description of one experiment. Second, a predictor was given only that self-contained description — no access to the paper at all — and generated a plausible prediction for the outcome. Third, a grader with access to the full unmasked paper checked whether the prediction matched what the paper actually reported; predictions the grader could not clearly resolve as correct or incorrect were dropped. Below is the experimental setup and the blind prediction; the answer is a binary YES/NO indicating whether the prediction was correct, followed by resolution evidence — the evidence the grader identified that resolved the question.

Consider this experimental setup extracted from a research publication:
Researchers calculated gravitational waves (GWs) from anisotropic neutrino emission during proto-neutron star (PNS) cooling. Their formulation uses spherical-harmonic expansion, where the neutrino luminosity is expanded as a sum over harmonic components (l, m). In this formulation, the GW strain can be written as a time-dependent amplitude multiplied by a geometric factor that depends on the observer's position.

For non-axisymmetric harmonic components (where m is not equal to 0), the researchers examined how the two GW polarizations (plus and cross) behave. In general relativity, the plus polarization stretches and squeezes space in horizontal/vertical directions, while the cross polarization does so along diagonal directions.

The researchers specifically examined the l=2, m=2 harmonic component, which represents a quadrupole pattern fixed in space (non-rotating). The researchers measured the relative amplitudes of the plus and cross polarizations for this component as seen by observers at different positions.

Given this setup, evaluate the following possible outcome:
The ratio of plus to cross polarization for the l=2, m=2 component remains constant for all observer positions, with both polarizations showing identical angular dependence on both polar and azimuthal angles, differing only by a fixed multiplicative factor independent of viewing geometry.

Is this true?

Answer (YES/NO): NO